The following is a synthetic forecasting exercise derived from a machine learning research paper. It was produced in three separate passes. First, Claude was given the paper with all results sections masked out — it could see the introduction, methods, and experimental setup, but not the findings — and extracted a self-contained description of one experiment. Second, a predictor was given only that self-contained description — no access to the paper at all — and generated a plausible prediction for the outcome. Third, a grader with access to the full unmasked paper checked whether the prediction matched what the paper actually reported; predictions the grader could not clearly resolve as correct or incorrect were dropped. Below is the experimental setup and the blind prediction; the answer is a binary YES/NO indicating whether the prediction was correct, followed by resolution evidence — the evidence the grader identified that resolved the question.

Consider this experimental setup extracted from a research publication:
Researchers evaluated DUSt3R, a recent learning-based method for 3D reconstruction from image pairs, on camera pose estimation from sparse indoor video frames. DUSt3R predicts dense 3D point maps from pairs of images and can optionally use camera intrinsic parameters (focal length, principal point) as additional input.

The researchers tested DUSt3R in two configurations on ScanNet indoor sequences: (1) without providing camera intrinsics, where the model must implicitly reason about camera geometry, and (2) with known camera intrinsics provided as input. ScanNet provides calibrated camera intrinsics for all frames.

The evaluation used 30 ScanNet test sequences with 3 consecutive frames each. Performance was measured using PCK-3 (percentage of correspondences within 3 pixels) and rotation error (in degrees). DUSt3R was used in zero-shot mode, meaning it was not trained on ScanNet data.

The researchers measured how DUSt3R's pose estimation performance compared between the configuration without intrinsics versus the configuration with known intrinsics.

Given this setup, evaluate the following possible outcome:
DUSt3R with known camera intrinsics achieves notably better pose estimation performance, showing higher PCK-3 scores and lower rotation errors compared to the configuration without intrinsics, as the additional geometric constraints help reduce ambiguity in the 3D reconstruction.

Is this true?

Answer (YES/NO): NO